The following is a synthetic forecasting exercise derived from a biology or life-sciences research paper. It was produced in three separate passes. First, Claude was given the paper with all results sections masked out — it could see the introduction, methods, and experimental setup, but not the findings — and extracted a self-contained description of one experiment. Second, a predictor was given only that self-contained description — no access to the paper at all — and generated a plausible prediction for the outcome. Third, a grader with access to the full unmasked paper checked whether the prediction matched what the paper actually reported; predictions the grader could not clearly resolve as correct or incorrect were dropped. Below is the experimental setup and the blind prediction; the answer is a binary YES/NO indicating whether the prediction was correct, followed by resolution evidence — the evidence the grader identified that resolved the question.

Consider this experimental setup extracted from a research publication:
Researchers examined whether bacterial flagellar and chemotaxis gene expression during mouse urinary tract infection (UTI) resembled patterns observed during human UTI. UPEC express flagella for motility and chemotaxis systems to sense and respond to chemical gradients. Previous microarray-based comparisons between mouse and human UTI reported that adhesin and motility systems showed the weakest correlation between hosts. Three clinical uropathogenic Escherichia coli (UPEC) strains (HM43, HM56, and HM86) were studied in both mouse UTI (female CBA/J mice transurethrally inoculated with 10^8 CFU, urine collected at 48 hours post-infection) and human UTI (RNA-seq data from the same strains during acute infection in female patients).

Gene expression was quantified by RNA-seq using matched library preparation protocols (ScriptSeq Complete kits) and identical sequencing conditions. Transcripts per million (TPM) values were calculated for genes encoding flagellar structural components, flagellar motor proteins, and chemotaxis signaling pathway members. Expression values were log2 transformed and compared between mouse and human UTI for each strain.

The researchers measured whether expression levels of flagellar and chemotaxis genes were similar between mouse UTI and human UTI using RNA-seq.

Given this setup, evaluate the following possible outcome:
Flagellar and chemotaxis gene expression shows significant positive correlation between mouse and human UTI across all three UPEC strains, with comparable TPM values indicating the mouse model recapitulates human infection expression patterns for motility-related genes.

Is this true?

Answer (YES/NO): YES